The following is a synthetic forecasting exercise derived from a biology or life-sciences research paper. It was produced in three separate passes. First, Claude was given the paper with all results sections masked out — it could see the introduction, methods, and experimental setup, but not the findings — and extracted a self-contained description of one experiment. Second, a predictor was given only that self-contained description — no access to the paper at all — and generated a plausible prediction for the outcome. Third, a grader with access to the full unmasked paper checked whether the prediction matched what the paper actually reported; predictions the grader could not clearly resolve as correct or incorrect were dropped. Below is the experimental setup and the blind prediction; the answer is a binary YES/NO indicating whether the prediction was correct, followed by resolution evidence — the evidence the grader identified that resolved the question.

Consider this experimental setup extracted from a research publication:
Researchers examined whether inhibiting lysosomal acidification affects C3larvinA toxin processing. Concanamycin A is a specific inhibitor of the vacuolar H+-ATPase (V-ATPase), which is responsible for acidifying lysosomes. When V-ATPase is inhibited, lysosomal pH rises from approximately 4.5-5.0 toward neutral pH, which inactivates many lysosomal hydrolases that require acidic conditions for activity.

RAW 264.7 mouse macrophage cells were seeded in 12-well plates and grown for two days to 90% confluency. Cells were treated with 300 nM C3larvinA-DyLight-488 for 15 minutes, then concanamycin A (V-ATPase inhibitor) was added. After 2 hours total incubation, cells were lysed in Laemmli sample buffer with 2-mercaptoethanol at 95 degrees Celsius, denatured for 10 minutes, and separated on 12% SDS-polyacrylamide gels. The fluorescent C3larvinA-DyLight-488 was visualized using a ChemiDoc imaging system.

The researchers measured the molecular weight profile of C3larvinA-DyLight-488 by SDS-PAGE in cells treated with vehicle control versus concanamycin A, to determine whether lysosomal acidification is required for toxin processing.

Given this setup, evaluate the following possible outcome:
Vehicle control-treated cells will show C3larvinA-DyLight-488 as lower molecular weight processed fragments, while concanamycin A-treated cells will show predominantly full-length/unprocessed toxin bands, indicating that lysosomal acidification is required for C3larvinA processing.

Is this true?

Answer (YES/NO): NO